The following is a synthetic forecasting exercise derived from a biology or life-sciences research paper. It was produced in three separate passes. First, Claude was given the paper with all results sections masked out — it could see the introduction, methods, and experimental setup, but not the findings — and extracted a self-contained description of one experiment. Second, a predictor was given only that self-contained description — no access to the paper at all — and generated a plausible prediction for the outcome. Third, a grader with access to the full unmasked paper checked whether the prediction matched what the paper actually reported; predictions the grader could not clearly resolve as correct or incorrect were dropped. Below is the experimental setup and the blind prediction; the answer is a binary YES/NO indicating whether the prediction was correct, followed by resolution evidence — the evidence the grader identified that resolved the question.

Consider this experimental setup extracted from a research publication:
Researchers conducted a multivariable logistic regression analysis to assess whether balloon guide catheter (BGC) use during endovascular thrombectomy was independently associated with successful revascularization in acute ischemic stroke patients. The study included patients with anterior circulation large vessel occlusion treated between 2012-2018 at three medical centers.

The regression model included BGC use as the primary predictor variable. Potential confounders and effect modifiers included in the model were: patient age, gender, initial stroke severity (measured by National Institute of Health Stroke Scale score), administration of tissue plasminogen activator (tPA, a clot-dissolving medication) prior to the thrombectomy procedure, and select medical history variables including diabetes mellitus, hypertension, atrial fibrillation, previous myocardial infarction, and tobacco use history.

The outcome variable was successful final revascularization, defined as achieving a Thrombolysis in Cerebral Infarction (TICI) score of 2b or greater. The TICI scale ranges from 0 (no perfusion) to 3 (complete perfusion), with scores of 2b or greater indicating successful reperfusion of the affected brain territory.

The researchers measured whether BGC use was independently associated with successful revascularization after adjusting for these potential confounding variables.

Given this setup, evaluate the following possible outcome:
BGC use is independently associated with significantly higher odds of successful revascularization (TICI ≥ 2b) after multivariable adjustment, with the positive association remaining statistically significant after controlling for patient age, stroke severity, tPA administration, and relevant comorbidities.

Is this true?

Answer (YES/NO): NO